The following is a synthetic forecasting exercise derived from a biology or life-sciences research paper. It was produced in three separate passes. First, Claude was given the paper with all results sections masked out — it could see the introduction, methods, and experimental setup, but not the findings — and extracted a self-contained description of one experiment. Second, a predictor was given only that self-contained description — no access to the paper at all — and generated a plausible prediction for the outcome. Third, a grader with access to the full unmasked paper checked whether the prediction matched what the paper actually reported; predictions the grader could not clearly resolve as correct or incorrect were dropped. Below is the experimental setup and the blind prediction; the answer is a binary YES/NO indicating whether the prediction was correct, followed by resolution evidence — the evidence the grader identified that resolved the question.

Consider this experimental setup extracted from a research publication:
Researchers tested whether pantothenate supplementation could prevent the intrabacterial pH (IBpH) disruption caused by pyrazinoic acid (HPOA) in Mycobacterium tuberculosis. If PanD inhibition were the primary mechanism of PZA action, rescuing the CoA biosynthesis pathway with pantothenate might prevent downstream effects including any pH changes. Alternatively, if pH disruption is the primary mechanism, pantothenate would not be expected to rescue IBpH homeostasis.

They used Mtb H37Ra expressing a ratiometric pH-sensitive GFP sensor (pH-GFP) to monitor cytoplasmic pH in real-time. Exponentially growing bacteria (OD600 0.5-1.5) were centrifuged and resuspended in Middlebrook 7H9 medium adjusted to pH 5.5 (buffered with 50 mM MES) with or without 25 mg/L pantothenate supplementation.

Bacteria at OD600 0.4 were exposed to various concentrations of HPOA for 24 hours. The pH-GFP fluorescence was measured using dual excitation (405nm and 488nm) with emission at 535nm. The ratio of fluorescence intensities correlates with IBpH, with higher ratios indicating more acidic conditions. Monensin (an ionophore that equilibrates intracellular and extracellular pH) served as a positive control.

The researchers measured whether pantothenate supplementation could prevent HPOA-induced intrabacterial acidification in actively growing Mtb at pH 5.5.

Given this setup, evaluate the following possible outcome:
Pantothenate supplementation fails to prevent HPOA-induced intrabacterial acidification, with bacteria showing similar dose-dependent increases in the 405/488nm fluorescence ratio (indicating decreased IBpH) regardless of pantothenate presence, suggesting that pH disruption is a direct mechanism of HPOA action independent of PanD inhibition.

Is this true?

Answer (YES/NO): NO